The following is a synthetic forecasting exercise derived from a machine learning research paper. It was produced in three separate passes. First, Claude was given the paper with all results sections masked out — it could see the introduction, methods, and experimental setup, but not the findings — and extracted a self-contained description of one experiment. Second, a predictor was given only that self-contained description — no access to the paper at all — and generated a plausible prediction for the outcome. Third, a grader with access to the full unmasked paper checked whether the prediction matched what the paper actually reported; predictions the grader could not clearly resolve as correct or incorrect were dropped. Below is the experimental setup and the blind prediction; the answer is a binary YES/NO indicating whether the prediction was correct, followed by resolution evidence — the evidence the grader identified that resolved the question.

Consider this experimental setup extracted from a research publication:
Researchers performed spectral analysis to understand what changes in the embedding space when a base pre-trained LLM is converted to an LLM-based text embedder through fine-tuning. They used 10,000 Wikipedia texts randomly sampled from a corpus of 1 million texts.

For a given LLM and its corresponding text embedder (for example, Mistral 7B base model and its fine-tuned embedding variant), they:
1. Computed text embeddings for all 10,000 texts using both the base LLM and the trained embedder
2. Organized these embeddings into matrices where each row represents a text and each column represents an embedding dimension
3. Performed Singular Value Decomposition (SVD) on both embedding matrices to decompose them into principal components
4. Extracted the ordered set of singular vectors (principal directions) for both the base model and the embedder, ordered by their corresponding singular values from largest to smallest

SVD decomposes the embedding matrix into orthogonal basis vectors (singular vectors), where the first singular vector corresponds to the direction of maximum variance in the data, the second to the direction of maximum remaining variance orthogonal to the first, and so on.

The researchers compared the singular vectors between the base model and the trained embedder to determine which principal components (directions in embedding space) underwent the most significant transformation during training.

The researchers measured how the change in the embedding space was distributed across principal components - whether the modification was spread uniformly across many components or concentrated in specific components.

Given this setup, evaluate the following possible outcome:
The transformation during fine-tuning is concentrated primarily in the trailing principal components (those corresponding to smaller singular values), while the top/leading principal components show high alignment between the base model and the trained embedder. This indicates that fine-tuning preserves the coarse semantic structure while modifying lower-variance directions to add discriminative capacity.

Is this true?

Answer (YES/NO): NO